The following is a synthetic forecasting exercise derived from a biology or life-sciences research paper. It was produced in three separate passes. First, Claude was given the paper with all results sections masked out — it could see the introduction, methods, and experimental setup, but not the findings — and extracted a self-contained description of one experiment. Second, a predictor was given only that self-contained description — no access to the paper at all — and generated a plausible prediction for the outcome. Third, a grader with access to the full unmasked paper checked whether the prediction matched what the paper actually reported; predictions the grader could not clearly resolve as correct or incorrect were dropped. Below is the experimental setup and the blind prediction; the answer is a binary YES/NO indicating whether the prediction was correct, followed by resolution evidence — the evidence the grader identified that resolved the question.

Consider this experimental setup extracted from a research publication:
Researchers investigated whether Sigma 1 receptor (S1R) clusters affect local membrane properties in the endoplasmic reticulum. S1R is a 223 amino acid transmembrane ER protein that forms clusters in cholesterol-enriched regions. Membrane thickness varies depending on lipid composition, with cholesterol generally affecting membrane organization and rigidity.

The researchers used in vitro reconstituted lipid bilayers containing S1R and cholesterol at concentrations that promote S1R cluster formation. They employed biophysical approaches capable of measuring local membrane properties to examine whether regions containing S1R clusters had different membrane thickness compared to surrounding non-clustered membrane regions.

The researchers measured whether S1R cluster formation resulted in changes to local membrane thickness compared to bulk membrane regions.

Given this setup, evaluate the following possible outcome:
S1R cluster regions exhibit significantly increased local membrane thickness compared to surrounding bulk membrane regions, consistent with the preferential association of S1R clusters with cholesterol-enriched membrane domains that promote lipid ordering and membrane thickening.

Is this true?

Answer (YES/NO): YES